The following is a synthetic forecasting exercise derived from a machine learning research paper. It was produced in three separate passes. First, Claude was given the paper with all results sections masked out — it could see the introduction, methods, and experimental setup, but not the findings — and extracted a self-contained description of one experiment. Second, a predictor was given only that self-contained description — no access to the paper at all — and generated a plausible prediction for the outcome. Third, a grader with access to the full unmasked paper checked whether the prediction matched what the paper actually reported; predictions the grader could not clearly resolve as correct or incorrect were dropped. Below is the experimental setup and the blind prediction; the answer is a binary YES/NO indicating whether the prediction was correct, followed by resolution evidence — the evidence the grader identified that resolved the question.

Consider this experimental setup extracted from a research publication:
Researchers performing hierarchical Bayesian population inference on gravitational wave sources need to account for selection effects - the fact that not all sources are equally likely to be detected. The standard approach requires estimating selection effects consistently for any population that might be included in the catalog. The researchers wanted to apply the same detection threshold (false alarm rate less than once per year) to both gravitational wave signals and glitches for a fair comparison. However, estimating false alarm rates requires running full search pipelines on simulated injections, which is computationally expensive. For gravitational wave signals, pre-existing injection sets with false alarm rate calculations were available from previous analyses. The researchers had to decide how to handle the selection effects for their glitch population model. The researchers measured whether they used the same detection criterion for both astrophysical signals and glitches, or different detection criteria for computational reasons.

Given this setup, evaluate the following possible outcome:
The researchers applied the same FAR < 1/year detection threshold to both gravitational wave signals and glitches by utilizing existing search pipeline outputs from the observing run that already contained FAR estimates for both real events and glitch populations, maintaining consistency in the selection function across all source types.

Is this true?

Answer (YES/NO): NO